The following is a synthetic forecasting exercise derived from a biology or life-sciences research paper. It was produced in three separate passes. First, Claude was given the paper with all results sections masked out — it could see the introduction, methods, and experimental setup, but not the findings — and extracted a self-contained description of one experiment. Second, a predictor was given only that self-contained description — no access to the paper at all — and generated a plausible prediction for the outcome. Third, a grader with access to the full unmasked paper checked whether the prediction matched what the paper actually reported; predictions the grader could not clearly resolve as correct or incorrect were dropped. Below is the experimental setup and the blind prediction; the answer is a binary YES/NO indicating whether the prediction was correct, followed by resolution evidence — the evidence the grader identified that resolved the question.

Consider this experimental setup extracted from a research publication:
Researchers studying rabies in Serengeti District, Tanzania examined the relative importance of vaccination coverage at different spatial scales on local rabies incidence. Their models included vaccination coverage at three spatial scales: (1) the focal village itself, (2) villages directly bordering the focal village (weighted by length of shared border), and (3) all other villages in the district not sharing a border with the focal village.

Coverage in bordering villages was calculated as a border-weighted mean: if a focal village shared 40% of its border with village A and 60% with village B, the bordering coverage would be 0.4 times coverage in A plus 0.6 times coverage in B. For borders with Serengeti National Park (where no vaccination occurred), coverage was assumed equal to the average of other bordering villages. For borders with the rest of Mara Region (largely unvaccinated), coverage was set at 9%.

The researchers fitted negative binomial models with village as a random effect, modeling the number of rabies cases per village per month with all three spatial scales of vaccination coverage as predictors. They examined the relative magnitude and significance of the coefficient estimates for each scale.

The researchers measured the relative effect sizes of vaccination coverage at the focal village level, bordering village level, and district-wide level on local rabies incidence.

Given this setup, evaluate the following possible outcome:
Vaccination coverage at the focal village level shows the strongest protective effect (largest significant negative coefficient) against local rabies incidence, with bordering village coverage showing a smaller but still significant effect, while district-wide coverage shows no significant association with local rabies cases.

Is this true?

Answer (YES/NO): NO